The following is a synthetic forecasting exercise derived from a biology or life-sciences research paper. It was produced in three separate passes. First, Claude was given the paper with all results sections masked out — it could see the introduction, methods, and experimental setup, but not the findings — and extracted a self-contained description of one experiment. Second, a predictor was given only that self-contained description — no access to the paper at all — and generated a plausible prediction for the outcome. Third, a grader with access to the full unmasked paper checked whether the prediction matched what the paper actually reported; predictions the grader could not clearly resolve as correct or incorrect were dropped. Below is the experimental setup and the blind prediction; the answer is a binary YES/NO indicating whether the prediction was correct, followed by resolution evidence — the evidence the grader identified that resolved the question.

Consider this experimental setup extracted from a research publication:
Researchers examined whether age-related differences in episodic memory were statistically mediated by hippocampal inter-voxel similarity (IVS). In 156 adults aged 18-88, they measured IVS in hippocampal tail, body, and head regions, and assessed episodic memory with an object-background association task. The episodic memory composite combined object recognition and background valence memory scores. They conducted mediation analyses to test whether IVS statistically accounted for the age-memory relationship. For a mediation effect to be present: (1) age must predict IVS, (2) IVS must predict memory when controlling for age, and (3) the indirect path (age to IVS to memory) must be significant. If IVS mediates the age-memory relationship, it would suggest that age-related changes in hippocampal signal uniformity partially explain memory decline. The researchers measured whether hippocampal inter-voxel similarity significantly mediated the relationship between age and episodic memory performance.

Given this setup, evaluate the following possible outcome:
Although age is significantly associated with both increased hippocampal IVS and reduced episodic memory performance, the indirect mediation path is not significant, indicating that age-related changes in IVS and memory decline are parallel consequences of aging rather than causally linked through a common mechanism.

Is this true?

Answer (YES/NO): YES